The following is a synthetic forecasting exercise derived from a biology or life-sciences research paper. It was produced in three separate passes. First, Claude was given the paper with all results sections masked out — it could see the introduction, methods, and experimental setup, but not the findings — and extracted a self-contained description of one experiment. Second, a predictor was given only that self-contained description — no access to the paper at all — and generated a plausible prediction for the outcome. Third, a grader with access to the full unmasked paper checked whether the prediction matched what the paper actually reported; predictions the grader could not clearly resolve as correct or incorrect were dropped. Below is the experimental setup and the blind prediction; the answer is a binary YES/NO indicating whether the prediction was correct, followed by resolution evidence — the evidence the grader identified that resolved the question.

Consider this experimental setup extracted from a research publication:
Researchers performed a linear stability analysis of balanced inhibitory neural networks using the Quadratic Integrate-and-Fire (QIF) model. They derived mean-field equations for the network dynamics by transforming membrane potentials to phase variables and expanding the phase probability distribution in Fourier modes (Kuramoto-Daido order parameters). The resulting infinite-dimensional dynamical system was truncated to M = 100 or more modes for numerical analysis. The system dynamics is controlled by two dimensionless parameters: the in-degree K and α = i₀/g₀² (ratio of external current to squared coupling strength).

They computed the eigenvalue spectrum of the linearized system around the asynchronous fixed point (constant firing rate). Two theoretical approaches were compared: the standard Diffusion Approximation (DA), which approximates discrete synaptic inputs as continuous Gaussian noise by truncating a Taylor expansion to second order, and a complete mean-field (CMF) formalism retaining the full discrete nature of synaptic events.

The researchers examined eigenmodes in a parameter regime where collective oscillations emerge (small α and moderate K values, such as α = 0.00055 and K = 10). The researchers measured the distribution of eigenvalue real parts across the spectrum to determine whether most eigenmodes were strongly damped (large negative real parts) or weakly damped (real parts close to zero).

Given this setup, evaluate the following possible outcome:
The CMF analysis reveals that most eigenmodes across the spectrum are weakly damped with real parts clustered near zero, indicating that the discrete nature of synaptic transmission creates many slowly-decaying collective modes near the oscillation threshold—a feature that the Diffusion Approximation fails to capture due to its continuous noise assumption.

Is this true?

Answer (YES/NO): YES